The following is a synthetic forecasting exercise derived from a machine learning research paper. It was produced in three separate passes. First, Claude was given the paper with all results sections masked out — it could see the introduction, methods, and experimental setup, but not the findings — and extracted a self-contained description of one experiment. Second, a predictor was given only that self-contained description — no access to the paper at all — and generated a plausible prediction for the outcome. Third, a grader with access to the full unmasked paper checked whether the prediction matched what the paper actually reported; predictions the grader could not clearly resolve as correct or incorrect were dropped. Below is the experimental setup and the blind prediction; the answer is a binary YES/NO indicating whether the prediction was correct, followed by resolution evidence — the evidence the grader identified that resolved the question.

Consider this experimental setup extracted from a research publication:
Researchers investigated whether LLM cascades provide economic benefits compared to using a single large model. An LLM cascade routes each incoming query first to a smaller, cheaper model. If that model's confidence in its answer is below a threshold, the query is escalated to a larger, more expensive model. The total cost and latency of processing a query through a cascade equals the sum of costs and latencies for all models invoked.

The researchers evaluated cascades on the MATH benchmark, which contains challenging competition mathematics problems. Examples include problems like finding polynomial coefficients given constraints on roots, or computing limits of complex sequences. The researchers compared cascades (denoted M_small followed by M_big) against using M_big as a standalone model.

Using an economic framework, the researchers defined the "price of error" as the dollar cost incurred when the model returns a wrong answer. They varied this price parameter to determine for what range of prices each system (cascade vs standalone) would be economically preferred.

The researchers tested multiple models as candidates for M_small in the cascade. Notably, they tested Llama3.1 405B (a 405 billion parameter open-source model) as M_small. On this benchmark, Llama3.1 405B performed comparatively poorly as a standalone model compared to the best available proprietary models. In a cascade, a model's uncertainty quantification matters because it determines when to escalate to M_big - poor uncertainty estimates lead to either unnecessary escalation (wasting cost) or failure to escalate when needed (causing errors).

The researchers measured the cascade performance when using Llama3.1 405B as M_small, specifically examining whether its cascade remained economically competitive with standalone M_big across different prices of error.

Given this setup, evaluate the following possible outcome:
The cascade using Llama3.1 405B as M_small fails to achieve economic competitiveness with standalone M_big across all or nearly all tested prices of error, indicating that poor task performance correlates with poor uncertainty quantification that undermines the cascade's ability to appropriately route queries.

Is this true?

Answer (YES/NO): NO